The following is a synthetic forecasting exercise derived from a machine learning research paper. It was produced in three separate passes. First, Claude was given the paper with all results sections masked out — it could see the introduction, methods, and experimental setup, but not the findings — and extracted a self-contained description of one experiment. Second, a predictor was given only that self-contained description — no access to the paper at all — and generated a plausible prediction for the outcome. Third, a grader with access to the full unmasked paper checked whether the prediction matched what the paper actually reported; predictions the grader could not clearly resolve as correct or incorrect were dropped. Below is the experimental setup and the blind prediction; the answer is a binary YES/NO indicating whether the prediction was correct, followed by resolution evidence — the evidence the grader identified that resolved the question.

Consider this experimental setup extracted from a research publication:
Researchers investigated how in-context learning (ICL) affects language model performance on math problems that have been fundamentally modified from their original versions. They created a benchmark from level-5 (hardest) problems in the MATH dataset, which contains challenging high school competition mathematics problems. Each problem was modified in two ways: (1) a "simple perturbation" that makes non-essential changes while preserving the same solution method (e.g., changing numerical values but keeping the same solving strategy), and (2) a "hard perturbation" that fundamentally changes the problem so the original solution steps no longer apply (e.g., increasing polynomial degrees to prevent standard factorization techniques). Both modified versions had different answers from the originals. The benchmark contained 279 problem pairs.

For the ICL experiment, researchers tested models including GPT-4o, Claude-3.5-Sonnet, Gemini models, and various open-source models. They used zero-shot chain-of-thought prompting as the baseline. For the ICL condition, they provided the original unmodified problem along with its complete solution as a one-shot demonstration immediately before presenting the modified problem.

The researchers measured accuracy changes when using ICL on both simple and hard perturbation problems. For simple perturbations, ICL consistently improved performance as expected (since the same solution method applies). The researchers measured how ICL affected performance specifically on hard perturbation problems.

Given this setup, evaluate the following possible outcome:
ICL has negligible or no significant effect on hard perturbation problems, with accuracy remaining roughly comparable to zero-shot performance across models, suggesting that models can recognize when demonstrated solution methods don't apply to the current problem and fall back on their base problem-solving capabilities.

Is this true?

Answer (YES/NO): NO